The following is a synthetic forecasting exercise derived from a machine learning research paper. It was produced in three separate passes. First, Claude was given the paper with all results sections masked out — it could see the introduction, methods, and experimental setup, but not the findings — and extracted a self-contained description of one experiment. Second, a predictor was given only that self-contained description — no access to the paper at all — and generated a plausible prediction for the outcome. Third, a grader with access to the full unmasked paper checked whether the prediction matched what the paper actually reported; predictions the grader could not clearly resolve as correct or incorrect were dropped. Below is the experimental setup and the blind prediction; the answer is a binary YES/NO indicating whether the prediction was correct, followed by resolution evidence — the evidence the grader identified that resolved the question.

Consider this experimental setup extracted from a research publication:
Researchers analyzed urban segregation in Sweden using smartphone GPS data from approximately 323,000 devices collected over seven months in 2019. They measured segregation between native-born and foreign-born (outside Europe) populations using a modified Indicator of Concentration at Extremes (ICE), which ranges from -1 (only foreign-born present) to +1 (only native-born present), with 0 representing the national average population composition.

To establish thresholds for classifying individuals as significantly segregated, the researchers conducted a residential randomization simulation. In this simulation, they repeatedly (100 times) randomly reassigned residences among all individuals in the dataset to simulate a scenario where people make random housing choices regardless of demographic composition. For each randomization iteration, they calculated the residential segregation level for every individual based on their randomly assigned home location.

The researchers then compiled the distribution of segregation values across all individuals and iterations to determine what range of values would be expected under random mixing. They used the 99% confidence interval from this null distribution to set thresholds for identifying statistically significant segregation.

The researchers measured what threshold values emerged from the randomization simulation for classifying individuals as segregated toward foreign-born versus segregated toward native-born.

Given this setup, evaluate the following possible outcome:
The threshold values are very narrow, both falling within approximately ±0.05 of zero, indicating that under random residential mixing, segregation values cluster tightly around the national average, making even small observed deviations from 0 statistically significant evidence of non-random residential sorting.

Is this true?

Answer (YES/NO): NO